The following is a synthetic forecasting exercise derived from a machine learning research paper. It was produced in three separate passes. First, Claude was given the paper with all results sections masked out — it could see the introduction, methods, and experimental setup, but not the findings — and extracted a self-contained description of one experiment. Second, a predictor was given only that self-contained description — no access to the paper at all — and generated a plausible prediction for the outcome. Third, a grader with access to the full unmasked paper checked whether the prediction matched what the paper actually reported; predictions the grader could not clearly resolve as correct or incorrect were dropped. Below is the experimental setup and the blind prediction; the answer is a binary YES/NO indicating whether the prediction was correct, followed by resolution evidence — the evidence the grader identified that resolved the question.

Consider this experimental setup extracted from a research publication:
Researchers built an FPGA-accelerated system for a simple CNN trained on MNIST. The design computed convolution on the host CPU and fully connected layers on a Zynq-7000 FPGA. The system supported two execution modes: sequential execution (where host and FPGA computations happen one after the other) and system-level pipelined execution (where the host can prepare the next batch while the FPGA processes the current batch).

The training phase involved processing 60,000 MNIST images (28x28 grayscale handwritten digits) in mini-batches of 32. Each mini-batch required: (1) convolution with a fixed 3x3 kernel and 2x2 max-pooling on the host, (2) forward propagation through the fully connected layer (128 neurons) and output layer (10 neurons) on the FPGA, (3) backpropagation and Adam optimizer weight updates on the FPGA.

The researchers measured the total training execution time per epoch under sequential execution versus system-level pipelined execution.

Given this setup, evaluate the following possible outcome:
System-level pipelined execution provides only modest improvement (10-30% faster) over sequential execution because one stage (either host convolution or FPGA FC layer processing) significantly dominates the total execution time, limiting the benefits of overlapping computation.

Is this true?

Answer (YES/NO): NO